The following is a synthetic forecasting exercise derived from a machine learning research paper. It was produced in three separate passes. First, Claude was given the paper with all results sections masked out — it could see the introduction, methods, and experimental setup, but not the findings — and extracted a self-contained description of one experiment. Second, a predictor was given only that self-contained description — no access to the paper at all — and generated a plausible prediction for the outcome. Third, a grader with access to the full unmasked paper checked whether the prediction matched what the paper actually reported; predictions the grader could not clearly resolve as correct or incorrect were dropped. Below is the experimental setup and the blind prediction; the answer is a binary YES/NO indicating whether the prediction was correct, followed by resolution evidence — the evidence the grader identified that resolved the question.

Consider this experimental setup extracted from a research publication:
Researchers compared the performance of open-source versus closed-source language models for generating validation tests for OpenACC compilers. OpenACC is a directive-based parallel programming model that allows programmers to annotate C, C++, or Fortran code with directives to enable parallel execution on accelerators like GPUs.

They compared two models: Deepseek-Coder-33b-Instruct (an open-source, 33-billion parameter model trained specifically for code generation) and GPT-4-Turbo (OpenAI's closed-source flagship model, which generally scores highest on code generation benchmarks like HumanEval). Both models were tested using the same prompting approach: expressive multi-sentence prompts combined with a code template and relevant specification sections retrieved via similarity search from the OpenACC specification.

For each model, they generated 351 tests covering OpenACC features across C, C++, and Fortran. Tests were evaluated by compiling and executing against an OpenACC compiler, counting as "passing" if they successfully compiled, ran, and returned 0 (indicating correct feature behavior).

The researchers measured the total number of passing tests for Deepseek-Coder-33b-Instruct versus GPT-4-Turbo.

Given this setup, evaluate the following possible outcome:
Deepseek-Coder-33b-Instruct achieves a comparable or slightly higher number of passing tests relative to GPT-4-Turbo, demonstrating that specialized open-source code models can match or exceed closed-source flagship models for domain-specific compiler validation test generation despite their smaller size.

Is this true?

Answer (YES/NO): YES